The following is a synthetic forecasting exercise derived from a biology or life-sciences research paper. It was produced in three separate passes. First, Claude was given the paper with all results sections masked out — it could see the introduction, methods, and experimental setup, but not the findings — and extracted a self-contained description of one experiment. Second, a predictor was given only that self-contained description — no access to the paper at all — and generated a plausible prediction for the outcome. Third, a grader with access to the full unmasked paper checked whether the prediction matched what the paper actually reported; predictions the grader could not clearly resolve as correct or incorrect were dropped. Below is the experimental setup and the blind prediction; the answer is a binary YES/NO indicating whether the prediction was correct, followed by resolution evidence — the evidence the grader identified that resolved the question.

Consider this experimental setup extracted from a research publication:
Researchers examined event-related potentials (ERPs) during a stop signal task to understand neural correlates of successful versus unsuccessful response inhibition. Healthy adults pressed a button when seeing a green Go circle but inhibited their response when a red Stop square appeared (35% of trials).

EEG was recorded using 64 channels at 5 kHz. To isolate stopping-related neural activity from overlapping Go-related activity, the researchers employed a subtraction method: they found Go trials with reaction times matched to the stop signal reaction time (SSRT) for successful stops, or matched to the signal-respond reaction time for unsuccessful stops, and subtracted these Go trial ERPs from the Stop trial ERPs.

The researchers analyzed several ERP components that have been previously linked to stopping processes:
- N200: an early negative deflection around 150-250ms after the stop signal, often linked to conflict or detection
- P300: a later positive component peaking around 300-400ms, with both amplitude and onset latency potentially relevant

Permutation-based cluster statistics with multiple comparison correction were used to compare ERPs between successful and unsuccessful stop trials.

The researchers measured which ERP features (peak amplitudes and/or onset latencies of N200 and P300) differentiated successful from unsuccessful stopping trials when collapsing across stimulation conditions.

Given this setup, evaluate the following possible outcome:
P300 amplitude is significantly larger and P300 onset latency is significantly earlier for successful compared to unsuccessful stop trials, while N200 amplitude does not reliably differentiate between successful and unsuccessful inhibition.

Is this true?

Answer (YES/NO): NO